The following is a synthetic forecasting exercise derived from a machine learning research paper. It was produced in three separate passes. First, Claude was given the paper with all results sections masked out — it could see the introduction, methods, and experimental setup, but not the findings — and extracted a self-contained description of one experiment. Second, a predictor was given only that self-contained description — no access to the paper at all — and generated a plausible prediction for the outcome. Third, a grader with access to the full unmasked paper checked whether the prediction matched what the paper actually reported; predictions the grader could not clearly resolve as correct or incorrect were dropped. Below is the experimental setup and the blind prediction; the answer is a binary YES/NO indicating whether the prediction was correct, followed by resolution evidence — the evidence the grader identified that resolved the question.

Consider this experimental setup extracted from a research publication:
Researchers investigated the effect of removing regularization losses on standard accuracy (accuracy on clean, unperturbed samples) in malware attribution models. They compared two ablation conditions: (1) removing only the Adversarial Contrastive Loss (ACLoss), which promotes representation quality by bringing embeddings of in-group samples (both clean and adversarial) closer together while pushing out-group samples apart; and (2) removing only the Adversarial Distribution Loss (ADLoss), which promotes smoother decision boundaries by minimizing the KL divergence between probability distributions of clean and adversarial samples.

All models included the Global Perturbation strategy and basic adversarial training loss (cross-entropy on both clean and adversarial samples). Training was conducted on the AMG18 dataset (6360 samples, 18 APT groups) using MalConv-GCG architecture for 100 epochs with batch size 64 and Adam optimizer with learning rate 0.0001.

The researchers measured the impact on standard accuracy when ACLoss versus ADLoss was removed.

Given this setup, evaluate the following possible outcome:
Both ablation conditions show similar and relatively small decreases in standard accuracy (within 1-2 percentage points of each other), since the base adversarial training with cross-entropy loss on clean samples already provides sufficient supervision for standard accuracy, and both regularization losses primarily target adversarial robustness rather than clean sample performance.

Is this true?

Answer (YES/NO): NO